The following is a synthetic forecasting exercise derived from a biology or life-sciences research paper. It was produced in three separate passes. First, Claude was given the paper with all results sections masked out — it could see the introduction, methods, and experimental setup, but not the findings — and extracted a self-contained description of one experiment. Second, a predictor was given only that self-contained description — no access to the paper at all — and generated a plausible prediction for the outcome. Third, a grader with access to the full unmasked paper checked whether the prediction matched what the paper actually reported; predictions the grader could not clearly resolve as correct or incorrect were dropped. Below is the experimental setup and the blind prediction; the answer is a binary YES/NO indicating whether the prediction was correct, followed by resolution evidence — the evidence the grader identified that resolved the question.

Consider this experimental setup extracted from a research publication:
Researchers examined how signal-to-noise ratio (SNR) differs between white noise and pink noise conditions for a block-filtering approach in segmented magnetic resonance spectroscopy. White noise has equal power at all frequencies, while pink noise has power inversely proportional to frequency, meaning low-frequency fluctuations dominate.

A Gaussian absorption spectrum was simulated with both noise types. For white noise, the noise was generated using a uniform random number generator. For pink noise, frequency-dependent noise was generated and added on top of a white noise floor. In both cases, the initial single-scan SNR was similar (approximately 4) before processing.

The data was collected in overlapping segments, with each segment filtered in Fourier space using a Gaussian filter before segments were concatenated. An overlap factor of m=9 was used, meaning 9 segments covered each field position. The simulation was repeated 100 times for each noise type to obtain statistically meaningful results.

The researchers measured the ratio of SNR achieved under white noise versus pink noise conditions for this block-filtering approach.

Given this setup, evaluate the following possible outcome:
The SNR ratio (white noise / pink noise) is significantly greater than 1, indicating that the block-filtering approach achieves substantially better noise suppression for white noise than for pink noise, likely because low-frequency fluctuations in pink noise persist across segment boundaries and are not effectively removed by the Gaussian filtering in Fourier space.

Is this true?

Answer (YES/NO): YES